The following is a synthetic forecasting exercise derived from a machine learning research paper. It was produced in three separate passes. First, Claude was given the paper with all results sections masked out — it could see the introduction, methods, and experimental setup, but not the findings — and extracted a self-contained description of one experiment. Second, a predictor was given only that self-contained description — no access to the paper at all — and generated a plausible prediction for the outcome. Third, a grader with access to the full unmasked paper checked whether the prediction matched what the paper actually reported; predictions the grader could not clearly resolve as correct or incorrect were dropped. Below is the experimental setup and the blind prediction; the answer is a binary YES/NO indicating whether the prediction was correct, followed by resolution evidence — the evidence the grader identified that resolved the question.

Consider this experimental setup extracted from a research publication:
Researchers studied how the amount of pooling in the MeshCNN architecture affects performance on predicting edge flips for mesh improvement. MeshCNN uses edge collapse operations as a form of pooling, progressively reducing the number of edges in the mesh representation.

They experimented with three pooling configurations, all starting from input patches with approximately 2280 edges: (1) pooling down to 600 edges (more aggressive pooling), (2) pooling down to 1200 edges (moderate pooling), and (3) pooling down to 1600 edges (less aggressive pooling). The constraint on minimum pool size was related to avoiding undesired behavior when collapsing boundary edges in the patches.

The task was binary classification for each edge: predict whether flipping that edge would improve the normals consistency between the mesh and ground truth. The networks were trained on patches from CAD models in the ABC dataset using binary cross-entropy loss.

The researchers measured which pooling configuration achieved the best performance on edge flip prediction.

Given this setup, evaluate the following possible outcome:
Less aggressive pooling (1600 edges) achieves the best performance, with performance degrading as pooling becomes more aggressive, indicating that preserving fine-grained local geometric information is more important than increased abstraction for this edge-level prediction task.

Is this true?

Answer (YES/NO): NO